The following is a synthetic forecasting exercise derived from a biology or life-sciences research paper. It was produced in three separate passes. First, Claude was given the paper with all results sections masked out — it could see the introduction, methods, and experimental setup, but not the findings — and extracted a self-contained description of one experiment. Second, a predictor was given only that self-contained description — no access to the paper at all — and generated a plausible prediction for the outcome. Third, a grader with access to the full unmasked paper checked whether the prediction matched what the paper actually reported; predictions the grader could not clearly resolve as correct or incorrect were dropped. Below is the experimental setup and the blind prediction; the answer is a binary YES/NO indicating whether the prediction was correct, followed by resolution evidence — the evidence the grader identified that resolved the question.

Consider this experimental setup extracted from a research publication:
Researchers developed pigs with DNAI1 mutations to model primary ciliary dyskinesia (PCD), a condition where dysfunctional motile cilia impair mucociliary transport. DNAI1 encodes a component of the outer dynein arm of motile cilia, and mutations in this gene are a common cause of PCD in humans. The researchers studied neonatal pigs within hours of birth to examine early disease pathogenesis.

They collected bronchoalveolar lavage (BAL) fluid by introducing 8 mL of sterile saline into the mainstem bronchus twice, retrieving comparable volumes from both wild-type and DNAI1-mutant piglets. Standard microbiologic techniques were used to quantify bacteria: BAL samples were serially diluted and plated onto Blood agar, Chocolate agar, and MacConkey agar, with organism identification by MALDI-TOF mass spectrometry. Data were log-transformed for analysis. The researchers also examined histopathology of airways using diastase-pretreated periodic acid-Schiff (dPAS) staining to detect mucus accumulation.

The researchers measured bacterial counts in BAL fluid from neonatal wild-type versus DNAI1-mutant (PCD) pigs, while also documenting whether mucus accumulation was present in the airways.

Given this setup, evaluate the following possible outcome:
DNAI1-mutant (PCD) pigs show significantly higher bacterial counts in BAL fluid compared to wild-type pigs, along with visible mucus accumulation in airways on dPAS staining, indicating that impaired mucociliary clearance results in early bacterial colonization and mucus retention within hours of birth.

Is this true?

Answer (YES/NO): NO